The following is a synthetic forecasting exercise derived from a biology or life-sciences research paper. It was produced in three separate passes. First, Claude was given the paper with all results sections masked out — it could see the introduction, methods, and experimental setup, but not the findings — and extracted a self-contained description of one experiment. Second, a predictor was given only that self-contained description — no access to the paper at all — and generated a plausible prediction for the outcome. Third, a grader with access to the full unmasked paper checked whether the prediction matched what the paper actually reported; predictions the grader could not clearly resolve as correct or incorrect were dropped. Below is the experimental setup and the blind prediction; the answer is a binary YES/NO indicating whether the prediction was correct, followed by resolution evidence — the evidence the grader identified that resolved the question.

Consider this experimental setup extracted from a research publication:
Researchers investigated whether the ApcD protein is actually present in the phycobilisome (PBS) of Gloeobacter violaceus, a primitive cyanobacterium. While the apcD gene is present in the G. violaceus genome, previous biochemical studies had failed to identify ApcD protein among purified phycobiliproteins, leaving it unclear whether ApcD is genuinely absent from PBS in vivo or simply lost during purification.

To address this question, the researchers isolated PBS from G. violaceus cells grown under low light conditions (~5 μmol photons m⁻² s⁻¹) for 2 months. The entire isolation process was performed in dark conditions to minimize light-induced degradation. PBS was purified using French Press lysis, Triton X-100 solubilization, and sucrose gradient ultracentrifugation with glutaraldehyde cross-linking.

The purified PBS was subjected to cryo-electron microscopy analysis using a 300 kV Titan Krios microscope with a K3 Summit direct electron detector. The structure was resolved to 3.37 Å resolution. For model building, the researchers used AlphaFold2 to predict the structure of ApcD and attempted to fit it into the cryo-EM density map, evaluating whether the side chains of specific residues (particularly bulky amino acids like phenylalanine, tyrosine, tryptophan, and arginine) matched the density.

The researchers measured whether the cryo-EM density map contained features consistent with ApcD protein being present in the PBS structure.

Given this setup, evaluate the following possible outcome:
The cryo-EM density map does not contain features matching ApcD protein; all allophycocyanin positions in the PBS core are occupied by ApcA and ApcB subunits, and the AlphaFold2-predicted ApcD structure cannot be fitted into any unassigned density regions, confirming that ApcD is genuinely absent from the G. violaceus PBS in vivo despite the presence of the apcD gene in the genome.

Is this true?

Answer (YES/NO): NO